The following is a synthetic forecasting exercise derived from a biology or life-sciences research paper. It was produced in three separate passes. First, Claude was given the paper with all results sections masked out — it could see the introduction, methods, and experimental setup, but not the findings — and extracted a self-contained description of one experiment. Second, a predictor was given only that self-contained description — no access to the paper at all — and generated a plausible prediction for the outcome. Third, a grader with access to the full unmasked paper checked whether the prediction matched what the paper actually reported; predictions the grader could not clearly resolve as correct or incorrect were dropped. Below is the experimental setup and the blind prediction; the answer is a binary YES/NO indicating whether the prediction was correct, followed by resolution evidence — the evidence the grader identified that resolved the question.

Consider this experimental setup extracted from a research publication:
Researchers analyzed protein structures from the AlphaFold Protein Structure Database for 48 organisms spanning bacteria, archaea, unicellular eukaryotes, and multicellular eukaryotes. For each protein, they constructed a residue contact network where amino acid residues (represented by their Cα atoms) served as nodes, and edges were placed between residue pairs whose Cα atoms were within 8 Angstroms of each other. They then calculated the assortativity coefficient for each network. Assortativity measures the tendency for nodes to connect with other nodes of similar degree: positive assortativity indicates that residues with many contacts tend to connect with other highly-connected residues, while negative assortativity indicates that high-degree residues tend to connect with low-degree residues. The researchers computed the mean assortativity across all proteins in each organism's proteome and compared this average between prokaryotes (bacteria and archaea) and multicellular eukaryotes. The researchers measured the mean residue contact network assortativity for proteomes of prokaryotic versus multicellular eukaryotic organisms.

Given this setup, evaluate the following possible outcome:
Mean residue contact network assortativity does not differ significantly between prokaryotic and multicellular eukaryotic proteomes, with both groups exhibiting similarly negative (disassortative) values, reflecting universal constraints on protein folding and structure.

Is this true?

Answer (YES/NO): NO